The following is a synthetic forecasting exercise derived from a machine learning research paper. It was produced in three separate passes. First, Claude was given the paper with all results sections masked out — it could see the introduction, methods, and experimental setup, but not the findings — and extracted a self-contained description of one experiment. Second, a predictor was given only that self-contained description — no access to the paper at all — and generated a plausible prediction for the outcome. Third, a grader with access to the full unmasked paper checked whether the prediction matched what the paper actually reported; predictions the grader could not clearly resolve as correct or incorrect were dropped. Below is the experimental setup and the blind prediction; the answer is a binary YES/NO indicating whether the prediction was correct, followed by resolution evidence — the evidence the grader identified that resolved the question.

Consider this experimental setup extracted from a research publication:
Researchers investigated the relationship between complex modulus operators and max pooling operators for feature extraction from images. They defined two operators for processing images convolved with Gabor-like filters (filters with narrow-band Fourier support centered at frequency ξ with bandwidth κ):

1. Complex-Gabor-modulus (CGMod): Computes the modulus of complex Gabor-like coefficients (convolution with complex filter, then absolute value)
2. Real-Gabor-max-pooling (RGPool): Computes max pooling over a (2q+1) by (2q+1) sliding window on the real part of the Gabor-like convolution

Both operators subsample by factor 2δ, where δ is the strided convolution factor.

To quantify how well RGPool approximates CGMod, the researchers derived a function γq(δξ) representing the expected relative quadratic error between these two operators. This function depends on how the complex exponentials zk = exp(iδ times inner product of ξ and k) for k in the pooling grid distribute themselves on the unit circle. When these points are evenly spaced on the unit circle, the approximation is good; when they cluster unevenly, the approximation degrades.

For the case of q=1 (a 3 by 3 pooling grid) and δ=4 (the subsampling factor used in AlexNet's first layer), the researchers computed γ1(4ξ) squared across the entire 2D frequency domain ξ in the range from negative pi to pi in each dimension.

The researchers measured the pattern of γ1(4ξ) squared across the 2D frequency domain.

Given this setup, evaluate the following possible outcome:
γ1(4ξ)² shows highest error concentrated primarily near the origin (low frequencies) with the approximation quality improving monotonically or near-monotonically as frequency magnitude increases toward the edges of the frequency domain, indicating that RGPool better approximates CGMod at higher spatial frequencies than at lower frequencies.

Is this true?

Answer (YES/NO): NO